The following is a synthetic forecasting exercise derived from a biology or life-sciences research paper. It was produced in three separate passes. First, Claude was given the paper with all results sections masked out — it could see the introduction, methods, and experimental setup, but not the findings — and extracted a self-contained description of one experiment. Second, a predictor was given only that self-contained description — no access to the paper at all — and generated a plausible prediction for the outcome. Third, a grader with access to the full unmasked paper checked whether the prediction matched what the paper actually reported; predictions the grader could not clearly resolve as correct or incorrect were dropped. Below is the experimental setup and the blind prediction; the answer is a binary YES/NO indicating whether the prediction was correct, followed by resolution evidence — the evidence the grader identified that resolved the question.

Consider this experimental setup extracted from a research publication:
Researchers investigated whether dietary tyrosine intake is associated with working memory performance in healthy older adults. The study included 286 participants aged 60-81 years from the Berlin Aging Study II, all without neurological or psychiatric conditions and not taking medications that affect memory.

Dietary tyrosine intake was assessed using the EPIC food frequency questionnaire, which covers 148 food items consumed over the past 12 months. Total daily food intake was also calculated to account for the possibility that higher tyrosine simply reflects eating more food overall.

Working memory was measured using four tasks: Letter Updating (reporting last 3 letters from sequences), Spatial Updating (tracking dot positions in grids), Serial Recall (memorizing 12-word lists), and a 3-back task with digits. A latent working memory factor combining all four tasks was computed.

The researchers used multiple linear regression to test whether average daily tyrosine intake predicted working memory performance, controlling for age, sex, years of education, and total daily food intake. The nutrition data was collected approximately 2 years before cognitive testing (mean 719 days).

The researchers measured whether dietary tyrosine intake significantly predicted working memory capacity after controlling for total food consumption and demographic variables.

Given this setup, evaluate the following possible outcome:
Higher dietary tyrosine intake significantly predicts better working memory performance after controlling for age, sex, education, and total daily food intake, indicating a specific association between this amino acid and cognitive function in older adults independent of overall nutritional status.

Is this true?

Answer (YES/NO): YES